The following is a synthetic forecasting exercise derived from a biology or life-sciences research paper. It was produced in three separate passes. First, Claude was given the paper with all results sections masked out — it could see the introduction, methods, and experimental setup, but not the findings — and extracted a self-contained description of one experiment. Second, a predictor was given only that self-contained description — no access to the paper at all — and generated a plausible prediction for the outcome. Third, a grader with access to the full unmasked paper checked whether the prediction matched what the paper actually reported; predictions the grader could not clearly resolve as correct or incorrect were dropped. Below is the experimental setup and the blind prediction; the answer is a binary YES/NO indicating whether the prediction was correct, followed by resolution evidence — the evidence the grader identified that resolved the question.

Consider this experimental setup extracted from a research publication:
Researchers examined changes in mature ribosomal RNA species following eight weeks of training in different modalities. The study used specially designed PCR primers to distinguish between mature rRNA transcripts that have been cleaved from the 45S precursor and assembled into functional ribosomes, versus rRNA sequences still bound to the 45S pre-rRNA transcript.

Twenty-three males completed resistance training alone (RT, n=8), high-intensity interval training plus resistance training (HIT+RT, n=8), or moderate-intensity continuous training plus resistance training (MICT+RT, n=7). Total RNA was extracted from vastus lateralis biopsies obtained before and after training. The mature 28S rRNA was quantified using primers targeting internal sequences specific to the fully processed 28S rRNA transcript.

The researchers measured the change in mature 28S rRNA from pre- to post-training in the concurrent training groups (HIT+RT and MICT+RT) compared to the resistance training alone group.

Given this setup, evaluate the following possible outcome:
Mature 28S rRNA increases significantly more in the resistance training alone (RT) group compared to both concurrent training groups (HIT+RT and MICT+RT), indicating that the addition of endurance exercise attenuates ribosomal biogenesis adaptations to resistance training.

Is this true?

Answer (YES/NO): NO